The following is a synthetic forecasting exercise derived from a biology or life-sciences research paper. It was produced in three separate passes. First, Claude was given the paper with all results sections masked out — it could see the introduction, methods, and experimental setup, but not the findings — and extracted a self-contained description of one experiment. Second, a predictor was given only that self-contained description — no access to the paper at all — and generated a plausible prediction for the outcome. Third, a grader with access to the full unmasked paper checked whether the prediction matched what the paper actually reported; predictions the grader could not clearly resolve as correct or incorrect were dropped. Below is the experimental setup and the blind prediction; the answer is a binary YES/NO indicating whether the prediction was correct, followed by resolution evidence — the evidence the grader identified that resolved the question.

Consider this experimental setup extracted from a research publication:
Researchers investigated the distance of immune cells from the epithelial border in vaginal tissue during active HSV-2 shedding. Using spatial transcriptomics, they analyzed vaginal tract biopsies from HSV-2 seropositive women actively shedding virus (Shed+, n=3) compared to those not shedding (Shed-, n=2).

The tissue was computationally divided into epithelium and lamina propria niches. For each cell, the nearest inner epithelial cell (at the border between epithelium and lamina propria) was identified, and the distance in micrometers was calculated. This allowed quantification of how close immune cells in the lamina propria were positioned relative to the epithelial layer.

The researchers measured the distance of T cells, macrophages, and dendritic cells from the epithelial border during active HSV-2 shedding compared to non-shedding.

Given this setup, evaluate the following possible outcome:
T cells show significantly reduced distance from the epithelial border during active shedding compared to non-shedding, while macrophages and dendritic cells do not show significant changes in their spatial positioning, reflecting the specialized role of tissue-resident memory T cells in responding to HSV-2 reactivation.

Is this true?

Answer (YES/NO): NO